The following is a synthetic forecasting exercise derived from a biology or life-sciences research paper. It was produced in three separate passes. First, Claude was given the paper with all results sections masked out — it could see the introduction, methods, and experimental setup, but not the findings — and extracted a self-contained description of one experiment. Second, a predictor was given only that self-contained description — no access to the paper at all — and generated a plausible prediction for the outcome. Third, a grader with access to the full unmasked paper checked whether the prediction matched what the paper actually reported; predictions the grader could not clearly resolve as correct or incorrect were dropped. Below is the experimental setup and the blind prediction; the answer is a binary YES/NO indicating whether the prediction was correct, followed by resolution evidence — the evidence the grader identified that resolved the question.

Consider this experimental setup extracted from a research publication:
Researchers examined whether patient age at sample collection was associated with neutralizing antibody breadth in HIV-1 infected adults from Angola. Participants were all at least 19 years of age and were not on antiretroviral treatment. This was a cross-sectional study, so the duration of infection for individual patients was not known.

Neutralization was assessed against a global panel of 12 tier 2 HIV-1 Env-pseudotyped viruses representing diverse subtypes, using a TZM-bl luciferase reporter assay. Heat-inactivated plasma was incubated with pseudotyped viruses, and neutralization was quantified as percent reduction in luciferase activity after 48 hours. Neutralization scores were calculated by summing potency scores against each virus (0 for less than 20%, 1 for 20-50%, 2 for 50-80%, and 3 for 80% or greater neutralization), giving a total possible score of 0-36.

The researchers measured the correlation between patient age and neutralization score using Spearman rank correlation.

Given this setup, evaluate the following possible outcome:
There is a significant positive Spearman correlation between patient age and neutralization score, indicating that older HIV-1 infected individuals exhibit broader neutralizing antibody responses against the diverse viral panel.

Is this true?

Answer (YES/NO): YES